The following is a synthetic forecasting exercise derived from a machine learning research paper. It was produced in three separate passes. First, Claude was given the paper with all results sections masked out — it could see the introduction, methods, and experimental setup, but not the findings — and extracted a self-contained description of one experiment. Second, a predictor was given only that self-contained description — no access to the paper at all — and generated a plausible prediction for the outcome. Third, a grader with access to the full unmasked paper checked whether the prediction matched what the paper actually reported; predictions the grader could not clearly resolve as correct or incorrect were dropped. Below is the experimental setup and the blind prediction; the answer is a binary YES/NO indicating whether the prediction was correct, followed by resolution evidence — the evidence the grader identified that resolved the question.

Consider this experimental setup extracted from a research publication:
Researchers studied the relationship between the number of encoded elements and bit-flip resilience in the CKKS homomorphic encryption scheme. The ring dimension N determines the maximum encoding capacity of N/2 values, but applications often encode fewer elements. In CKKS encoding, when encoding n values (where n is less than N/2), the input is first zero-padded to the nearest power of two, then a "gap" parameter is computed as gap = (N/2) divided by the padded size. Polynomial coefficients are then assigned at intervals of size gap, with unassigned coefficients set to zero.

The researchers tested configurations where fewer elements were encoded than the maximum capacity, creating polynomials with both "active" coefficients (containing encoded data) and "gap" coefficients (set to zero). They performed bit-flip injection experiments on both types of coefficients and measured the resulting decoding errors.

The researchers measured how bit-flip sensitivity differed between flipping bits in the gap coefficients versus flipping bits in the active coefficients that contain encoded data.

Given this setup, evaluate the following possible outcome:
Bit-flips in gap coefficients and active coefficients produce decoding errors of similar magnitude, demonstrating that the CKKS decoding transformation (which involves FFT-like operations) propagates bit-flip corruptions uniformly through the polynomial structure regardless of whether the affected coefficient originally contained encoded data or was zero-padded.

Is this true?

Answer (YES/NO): NO